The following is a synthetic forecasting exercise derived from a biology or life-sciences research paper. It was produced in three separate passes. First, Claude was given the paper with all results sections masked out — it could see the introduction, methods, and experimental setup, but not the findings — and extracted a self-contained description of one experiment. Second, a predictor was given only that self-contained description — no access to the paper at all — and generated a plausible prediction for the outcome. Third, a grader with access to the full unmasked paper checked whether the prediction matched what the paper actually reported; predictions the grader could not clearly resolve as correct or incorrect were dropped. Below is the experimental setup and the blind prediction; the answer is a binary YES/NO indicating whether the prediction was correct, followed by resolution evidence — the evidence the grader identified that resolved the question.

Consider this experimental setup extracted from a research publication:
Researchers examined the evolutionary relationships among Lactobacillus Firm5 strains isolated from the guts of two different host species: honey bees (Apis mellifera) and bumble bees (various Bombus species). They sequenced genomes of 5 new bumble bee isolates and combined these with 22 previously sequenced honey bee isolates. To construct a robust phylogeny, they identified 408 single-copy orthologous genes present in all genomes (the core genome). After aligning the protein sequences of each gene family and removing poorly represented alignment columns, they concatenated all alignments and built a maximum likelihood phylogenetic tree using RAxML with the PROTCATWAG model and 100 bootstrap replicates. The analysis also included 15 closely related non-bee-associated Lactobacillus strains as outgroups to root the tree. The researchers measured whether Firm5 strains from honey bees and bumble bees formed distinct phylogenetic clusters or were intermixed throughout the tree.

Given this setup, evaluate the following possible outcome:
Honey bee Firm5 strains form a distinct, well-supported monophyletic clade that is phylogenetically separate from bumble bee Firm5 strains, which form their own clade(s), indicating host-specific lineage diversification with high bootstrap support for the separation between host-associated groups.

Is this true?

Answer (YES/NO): NO